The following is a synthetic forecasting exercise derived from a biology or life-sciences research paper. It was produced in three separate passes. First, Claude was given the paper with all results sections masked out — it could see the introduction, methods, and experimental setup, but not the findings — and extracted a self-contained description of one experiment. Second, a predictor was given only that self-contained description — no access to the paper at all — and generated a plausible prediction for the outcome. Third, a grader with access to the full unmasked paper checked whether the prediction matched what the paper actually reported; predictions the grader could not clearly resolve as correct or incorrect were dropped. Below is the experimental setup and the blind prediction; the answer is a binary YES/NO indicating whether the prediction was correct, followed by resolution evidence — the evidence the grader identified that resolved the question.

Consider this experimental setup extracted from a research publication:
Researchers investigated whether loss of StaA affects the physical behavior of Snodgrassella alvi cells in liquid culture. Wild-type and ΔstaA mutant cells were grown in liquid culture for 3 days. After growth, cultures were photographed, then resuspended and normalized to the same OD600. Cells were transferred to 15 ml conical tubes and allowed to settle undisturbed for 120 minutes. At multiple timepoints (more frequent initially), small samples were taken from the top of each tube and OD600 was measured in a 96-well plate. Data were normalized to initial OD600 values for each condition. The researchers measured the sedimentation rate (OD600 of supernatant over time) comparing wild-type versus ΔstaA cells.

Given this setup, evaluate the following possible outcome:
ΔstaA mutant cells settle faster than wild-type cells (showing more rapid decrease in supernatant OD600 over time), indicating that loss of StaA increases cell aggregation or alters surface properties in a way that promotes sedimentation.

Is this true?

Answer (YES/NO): NO